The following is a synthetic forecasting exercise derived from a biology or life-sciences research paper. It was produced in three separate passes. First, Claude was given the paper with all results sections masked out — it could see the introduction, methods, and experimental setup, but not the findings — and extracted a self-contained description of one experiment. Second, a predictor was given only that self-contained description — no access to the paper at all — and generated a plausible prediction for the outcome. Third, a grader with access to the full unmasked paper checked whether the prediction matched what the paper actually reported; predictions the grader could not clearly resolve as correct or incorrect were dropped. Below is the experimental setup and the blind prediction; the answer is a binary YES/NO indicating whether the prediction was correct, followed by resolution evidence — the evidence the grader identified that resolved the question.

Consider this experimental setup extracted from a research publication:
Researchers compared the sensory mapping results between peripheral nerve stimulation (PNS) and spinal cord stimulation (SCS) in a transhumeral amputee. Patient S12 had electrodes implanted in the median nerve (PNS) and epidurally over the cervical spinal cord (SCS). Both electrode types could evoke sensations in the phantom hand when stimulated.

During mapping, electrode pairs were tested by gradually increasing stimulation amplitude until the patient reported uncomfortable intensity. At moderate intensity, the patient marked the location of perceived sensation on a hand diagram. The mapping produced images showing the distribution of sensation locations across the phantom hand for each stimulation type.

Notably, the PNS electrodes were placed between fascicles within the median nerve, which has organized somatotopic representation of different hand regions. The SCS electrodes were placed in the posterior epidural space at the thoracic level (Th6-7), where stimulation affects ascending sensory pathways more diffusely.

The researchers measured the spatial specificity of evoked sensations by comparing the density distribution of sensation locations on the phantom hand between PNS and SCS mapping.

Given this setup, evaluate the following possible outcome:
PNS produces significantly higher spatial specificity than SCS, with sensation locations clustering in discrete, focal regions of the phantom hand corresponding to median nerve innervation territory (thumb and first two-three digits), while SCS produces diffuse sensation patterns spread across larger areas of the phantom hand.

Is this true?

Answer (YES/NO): NO